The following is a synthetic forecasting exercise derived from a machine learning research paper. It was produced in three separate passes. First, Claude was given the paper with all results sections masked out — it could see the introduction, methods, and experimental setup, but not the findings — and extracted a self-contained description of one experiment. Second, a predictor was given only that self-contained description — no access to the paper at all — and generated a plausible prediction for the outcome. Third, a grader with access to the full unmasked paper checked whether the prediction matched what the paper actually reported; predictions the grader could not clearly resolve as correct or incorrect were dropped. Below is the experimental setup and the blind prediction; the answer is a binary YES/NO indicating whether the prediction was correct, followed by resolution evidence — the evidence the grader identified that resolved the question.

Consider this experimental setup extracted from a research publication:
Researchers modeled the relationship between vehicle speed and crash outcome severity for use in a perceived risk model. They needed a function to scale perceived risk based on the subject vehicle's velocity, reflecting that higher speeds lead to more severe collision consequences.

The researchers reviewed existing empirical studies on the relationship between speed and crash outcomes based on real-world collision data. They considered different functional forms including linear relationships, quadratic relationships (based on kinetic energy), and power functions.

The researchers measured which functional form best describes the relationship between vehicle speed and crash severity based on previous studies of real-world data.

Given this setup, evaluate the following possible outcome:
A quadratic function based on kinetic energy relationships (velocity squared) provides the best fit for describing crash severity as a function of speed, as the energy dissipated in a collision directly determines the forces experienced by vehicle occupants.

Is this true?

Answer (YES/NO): NO